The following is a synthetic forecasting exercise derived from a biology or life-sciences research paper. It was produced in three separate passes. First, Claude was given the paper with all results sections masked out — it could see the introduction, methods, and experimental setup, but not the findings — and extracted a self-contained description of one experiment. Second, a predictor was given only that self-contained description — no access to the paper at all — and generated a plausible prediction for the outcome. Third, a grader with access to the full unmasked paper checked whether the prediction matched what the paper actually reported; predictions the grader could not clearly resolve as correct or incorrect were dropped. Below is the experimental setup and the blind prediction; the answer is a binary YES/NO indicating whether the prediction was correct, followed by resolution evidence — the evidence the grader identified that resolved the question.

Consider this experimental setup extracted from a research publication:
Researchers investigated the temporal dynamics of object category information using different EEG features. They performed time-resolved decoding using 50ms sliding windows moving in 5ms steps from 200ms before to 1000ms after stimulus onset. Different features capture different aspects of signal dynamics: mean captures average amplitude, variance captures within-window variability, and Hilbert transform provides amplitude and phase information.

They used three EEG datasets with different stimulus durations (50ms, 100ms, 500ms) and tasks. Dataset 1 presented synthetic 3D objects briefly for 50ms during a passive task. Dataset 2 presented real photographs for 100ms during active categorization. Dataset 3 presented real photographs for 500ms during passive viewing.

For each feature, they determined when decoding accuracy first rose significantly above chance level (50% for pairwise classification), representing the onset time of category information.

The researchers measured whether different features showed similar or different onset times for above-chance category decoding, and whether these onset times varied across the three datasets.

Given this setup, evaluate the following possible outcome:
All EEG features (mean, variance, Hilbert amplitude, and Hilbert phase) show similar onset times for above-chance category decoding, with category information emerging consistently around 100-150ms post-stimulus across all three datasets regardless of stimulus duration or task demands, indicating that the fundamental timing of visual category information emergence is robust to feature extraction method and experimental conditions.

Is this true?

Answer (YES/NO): NO